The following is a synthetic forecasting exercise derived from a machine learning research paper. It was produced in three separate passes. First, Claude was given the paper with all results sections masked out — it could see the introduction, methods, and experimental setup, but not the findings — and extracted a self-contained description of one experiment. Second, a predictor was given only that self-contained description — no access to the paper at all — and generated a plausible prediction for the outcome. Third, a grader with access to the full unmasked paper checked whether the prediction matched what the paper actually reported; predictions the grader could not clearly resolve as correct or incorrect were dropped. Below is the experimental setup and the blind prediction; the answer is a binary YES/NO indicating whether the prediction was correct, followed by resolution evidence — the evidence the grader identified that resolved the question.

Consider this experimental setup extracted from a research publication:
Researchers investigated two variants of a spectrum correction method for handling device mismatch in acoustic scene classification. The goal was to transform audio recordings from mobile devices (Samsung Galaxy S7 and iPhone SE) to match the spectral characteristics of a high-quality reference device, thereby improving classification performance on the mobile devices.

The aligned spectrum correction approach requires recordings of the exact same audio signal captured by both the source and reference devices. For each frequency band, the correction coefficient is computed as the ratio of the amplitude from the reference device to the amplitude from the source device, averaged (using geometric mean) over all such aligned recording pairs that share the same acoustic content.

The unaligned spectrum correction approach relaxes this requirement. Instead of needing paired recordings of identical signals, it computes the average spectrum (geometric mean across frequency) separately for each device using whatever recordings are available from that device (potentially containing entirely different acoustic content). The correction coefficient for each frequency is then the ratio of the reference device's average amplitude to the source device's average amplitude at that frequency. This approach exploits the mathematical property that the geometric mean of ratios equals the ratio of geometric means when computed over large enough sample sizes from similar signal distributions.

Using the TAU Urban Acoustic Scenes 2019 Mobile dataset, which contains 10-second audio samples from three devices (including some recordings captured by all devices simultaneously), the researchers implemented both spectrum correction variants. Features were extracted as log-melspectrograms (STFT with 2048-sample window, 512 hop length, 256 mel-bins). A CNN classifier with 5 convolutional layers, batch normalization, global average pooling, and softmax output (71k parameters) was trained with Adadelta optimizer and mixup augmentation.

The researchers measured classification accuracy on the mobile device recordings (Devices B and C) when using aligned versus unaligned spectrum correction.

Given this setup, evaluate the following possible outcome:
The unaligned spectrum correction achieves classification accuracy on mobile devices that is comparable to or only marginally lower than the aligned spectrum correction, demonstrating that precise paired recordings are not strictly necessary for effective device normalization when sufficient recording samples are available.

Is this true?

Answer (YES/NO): YES